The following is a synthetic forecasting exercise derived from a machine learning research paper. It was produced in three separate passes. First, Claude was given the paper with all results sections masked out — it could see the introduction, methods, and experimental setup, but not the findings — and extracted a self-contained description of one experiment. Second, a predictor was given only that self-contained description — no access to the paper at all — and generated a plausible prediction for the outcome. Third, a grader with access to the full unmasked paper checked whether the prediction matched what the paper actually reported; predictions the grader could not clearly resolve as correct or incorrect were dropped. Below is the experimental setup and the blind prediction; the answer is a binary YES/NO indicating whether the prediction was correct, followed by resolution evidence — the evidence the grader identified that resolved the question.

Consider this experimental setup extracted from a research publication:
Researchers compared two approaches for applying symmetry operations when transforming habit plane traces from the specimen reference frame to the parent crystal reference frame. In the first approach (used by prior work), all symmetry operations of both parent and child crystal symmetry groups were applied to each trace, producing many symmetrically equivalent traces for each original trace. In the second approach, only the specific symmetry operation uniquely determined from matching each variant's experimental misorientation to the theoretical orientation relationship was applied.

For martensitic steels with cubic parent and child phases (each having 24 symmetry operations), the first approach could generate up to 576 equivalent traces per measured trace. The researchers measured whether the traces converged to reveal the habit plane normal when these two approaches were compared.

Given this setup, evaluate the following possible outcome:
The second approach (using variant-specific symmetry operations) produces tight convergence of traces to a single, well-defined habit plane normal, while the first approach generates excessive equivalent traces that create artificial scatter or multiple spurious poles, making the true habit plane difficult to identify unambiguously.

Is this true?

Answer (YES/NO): YES